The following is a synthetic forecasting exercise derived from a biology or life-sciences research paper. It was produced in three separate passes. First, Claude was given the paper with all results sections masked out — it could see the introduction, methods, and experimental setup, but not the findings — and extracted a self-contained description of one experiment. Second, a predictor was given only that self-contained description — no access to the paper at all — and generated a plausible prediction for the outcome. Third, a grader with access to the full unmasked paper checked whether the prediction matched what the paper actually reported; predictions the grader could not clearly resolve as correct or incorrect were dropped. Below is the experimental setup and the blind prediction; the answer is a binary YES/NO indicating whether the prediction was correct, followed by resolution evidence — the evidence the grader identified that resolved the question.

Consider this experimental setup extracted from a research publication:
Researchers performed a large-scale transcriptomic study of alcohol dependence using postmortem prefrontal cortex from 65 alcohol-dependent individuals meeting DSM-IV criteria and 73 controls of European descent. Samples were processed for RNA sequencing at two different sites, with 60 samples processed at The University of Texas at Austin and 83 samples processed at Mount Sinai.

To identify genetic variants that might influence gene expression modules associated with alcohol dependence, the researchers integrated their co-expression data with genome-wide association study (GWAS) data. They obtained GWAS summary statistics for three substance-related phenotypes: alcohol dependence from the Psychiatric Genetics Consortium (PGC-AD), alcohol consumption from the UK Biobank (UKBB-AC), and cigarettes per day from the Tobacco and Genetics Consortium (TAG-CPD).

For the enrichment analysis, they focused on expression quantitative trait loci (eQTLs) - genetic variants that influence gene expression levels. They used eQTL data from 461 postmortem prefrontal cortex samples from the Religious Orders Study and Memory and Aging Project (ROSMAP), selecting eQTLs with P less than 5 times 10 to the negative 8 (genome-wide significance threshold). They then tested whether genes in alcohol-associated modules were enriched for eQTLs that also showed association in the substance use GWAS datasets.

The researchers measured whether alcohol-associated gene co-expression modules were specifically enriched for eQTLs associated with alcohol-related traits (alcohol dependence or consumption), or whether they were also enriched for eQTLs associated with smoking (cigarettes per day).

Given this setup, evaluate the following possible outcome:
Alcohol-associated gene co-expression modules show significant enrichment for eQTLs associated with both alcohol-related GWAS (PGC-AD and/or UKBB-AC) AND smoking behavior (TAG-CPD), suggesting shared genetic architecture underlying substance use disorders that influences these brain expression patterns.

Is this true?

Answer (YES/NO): YES